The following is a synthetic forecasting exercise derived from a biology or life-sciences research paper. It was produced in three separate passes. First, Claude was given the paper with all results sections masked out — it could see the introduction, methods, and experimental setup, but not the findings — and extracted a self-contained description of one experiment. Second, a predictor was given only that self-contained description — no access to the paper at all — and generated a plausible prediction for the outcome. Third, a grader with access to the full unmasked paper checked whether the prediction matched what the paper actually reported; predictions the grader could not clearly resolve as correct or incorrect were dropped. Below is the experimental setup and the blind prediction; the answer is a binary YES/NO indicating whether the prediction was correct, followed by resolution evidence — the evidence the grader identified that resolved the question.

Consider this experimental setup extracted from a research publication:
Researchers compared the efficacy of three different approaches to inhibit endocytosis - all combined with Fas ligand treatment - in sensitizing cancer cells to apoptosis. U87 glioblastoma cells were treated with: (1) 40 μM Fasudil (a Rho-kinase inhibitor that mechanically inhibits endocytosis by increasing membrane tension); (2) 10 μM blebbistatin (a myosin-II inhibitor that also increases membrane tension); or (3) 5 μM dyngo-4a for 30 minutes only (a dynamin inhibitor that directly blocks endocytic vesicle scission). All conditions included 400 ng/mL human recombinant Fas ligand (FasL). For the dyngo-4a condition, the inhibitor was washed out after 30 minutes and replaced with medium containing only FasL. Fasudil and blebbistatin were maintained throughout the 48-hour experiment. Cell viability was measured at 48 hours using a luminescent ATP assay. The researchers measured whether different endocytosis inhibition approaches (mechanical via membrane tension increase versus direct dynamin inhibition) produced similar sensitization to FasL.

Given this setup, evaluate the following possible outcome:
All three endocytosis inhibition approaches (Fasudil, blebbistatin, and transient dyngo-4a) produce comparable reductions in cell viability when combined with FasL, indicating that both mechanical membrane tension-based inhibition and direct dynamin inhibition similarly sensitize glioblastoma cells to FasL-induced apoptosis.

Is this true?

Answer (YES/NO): YES